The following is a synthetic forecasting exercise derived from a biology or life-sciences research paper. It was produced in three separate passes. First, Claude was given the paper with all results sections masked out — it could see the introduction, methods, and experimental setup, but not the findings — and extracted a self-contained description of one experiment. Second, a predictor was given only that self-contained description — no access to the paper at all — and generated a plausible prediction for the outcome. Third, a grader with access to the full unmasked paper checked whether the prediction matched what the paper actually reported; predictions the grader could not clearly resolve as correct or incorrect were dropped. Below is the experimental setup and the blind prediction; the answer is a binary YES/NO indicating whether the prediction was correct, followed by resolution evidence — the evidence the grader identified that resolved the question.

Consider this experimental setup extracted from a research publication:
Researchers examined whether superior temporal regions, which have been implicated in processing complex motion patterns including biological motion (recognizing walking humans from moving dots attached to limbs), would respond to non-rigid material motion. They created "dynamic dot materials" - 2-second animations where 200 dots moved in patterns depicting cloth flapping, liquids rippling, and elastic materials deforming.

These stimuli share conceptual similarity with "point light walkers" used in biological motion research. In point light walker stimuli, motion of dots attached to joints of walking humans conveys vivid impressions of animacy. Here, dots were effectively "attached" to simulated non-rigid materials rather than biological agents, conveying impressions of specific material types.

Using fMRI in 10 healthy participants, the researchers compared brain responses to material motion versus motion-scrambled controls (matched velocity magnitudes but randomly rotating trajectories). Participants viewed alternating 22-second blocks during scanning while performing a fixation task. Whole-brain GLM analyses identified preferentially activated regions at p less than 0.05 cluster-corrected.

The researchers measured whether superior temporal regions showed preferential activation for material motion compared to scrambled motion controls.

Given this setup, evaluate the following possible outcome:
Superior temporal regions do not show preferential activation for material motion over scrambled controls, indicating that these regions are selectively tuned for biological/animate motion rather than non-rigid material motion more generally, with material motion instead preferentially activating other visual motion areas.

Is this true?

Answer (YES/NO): NO